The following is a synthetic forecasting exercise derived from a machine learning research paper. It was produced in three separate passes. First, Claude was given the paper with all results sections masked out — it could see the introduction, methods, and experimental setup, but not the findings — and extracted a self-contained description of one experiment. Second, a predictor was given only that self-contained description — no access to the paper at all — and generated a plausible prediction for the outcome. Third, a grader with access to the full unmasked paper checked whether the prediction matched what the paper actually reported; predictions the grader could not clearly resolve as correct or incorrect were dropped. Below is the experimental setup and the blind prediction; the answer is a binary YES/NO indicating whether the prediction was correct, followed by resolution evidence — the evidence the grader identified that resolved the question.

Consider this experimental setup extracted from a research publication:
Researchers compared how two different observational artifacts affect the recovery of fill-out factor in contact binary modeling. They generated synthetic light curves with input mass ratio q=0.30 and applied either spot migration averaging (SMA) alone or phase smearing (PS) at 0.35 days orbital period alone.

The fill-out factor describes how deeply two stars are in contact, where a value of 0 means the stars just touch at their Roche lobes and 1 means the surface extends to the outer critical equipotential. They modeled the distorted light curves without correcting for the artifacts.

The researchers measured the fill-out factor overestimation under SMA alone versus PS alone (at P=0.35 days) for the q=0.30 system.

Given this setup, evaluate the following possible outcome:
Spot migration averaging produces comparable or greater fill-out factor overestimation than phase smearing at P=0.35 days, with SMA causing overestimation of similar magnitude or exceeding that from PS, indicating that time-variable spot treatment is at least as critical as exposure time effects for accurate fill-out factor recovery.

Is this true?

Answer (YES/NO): NO